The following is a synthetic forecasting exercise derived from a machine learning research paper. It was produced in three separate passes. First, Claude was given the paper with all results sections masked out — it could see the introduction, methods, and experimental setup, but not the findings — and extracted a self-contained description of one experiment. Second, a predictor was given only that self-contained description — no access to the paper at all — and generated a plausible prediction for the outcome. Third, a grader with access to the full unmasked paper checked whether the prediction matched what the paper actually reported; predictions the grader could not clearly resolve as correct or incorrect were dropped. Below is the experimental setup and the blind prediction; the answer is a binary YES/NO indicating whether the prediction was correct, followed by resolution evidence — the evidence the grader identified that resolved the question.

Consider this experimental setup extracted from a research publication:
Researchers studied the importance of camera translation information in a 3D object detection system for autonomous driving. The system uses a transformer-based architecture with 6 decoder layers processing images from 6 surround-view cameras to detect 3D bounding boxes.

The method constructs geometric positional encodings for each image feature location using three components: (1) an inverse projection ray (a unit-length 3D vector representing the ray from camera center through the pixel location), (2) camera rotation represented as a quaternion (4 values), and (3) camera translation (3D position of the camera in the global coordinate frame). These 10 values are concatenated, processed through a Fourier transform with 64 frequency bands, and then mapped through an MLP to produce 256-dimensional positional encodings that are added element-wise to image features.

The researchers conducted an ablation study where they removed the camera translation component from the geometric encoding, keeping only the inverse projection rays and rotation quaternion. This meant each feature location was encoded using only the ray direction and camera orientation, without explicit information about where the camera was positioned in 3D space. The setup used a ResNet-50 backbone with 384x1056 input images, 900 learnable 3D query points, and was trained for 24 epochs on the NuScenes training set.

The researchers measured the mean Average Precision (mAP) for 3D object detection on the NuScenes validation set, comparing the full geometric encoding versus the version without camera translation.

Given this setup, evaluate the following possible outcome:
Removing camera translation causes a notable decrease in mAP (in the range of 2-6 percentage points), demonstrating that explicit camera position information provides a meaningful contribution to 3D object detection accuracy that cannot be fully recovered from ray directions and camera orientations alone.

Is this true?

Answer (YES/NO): NO